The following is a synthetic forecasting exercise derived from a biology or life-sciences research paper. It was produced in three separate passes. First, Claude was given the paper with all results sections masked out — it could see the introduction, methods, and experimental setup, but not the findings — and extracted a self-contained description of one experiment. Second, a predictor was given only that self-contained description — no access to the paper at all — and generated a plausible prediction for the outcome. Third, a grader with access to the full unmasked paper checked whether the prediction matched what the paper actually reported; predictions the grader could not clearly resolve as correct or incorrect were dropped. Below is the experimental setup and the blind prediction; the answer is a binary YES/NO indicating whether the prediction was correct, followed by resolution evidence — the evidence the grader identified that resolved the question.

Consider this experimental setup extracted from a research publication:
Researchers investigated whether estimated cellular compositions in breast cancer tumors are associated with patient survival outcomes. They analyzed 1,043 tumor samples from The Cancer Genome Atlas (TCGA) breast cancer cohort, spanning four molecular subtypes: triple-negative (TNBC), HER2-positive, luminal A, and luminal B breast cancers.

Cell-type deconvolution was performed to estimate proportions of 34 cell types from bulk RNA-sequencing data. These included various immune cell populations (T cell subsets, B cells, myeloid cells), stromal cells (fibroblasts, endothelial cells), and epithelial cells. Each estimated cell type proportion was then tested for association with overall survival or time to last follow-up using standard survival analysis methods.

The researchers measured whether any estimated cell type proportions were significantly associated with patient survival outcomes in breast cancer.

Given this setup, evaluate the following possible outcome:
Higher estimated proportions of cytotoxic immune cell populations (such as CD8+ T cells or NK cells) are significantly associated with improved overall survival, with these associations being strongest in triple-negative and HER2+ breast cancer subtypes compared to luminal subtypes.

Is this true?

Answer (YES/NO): NO